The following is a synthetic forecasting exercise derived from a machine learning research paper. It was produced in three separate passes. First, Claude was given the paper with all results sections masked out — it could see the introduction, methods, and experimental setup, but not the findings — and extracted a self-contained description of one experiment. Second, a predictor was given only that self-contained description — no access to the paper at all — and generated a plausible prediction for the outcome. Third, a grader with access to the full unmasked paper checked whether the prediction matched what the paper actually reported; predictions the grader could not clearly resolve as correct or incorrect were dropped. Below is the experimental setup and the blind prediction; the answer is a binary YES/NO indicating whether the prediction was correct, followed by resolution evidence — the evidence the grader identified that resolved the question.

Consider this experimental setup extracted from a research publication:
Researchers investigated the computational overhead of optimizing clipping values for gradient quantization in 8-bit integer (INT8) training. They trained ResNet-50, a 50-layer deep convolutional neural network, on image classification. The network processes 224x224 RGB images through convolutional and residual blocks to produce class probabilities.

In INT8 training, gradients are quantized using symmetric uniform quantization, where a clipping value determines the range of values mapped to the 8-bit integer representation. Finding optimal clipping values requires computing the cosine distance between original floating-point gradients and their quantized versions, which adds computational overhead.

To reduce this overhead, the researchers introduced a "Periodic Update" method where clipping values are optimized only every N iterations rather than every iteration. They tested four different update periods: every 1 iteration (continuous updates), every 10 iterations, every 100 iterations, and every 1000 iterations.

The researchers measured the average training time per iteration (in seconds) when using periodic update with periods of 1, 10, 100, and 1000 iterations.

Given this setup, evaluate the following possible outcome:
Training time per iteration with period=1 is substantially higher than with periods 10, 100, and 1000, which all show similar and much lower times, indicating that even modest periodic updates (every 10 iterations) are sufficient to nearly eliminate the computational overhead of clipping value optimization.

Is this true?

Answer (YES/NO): YES